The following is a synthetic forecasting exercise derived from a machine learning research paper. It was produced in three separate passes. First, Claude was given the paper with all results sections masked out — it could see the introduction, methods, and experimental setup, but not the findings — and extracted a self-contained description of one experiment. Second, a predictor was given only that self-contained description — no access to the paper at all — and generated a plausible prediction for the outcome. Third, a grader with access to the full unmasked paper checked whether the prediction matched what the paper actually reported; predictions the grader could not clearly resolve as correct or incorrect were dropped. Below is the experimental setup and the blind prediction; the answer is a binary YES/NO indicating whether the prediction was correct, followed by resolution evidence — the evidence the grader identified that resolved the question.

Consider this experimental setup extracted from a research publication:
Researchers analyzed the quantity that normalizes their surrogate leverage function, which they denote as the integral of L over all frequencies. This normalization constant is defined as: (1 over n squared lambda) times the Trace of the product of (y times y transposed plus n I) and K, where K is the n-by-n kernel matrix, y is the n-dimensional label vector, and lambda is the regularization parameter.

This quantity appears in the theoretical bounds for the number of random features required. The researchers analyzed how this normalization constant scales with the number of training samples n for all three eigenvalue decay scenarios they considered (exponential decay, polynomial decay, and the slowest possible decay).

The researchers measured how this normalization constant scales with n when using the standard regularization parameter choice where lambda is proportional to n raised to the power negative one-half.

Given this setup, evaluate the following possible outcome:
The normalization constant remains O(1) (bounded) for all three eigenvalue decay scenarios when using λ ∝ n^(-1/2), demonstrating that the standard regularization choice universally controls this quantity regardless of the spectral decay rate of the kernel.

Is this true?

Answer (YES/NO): NO